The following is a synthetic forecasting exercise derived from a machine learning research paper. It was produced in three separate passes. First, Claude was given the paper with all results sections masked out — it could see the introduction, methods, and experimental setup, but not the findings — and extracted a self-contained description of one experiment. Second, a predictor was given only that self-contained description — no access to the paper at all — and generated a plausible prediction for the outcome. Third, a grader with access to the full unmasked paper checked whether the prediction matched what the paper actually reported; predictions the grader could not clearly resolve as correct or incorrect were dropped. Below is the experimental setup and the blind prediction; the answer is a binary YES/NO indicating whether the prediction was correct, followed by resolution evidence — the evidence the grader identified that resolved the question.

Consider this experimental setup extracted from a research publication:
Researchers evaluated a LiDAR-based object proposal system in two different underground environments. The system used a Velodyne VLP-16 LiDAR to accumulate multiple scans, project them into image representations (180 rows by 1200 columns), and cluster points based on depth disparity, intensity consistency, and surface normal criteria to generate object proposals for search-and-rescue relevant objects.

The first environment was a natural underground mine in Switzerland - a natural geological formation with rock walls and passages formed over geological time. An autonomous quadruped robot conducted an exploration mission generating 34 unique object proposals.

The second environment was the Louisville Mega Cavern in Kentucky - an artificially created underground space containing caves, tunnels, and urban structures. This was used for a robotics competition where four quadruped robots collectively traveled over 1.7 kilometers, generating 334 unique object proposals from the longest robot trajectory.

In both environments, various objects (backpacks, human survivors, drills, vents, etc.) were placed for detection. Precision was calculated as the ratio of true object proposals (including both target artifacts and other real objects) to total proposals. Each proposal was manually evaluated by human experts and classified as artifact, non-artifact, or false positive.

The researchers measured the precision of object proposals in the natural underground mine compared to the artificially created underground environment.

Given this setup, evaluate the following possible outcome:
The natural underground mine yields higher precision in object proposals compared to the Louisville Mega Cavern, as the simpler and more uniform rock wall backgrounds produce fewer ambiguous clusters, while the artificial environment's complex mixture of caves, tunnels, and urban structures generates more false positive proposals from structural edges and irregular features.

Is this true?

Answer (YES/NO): YES